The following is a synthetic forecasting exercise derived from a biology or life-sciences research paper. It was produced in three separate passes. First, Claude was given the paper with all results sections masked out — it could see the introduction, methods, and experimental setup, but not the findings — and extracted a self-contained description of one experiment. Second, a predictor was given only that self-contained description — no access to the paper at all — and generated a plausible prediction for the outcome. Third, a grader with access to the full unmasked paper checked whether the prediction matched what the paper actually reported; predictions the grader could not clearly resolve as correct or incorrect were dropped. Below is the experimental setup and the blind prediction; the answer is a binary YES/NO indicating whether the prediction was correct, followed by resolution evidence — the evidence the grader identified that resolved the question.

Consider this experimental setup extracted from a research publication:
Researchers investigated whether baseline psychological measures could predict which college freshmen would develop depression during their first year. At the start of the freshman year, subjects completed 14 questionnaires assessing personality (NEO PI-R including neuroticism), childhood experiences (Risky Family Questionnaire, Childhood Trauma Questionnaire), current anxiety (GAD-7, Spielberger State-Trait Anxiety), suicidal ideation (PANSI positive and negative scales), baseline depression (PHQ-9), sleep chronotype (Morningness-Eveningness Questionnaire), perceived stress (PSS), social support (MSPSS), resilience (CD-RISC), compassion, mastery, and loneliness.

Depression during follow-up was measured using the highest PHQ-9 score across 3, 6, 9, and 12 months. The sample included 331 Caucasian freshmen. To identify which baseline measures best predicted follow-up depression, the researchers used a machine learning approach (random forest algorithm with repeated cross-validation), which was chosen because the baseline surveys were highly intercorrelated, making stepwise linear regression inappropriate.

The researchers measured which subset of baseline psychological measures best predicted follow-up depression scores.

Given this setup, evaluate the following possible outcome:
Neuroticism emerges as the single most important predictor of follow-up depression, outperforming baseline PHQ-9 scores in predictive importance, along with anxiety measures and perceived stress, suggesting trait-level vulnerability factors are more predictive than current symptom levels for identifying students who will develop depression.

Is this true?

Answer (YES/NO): NO